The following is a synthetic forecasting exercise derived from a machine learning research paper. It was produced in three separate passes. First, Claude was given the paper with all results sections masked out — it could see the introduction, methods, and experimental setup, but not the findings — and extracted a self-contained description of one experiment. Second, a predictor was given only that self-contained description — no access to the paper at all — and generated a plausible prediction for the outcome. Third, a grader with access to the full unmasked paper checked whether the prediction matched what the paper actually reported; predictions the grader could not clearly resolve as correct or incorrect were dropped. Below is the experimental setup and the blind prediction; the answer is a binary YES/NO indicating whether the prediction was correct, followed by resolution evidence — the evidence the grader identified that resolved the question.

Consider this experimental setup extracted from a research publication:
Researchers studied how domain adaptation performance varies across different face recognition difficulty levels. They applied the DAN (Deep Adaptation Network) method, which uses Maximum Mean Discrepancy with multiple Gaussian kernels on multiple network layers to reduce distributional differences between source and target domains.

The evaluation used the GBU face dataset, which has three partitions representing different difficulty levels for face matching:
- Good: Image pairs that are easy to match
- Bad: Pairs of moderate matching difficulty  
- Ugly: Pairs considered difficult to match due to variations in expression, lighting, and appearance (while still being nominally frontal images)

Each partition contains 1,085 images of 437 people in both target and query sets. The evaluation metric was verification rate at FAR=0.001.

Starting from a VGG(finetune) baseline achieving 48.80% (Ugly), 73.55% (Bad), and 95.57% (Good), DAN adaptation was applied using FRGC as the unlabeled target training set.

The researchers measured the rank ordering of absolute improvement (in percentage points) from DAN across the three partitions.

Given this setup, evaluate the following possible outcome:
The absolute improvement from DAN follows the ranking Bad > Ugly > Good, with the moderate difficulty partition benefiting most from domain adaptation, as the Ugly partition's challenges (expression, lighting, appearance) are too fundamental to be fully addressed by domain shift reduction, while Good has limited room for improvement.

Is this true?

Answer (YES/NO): NO